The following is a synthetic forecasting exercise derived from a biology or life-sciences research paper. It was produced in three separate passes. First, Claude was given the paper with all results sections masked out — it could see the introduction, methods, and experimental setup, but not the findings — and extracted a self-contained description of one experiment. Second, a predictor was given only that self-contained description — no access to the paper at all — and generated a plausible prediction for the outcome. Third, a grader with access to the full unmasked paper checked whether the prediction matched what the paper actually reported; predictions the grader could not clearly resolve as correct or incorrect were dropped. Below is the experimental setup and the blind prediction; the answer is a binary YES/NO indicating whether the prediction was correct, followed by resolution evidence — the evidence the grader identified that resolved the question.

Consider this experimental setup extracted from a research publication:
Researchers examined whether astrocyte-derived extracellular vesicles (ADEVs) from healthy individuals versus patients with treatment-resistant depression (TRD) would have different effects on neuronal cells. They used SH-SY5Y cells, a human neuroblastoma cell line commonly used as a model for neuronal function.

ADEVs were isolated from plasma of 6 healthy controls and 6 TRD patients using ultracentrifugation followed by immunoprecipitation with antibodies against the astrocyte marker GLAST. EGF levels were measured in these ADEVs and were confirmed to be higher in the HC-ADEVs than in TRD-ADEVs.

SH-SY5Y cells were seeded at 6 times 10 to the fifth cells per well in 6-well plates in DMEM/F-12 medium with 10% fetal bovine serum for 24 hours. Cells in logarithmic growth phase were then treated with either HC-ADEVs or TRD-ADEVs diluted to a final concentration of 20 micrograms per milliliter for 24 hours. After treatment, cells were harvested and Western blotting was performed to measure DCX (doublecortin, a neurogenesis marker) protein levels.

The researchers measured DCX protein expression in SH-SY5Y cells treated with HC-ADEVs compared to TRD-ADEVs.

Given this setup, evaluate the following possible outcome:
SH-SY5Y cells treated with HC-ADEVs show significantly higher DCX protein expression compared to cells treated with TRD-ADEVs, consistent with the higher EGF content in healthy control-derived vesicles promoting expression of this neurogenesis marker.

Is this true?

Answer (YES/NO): YES